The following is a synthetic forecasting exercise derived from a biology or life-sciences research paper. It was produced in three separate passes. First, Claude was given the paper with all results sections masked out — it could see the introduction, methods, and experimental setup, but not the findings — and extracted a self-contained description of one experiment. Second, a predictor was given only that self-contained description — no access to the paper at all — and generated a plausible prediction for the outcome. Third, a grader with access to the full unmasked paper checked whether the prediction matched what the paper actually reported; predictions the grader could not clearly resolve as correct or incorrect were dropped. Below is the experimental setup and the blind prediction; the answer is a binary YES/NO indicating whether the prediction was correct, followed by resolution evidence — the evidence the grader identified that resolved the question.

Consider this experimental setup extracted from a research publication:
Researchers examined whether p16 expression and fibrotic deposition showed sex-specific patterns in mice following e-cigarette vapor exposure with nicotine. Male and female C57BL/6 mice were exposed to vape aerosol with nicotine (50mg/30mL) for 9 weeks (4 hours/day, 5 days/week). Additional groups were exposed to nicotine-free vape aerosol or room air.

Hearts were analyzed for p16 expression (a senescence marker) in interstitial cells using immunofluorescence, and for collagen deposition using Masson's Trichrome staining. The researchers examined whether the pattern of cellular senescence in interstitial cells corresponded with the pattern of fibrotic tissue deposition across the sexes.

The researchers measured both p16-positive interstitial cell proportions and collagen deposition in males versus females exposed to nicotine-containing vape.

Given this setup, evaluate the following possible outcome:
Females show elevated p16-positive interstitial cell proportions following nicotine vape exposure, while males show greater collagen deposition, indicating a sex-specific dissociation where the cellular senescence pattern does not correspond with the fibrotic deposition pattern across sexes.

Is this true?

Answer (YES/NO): NO